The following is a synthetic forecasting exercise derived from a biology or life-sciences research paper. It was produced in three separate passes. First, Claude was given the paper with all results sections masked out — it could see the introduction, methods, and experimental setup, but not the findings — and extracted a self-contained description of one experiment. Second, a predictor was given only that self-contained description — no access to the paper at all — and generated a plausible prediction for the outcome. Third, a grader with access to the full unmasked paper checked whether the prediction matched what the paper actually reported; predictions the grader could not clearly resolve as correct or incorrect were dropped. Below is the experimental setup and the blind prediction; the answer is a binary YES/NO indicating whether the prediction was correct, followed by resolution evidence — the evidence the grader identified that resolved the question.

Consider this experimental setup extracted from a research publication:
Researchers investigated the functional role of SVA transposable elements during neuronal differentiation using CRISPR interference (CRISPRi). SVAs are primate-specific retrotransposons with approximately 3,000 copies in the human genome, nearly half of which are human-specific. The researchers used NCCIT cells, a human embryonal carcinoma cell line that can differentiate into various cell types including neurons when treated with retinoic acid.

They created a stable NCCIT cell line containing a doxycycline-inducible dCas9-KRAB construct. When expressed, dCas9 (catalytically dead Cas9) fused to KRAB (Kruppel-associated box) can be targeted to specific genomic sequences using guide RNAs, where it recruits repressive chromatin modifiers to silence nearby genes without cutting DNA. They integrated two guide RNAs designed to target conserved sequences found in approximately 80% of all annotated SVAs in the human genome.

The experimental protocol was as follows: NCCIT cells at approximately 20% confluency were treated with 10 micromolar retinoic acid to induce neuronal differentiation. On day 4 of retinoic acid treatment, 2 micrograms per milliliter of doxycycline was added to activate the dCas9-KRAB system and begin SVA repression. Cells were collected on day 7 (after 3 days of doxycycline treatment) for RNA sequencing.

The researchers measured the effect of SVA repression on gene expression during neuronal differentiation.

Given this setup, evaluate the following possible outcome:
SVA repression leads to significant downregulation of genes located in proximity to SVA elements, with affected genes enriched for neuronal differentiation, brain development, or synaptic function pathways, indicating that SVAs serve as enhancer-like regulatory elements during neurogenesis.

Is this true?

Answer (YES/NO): NO